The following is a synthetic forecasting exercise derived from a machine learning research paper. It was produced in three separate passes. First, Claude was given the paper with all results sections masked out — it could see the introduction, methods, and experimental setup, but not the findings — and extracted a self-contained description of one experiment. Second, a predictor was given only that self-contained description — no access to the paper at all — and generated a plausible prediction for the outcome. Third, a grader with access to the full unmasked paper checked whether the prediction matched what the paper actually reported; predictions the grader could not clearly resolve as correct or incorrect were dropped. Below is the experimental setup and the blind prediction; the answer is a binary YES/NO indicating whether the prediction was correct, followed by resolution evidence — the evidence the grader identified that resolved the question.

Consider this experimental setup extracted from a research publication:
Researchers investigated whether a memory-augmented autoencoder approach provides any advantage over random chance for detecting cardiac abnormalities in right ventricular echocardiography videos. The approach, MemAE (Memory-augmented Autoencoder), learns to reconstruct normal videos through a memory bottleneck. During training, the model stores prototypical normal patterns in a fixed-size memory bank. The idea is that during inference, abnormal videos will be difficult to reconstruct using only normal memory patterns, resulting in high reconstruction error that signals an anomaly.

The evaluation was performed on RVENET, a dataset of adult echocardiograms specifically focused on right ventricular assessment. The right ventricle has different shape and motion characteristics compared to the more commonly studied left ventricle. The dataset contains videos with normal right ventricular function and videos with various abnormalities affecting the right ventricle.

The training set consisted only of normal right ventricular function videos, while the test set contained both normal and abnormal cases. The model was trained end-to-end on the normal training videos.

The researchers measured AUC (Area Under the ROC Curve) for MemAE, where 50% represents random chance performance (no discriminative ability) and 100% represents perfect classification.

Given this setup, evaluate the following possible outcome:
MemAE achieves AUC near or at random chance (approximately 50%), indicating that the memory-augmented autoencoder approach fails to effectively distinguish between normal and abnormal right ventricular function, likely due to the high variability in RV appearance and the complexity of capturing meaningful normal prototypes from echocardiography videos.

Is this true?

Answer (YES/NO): NO